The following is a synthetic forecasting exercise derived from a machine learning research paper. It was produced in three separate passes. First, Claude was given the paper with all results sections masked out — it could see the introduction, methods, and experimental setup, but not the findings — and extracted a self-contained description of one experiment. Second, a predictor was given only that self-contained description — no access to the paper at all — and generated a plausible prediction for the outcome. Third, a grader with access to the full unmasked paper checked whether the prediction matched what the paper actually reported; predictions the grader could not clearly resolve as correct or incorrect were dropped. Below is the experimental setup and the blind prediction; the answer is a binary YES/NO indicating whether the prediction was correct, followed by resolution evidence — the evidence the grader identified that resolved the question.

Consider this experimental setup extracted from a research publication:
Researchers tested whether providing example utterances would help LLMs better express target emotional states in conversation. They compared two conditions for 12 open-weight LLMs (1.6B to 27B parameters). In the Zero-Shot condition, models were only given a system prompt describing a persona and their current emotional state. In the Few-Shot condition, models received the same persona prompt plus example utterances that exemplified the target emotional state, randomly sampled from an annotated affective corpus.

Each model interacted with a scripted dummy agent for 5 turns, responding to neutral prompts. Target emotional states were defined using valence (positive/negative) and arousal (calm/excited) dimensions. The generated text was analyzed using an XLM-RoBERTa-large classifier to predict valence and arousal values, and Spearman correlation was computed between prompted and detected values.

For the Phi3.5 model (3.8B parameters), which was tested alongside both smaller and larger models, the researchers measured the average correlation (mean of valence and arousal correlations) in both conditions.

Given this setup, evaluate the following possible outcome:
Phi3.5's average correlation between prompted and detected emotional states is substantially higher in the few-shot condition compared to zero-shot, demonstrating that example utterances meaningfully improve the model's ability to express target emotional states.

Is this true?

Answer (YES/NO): NO